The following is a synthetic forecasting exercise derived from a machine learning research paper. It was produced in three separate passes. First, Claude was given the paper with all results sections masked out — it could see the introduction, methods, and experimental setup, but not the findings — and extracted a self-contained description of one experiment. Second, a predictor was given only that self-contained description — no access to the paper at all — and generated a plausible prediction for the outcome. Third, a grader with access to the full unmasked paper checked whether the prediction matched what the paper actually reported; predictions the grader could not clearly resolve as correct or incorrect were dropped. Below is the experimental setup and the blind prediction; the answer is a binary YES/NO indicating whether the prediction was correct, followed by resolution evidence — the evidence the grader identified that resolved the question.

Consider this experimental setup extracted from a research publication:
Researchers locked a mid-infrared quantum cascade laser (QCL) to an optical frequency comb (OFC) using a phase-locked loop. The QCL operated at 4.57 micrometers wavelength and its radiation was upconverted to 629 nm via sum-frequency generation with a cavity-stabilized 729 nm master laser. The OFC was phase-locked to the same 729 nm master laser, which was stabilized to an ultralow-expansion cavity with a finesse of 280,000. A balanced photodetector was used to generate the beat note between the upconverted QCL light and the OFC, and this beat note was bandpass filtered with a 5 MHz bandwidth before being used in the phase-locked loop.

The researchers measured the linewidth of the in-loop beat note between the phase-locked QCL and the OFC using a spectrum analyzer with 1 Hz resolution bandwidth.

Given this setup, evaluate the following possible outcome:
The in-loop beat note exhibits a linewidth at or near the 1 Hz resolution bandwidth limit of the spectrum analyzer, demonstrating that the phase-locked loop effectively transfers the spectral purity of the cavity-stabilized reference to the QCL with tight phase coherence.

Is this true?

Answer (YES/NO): YES